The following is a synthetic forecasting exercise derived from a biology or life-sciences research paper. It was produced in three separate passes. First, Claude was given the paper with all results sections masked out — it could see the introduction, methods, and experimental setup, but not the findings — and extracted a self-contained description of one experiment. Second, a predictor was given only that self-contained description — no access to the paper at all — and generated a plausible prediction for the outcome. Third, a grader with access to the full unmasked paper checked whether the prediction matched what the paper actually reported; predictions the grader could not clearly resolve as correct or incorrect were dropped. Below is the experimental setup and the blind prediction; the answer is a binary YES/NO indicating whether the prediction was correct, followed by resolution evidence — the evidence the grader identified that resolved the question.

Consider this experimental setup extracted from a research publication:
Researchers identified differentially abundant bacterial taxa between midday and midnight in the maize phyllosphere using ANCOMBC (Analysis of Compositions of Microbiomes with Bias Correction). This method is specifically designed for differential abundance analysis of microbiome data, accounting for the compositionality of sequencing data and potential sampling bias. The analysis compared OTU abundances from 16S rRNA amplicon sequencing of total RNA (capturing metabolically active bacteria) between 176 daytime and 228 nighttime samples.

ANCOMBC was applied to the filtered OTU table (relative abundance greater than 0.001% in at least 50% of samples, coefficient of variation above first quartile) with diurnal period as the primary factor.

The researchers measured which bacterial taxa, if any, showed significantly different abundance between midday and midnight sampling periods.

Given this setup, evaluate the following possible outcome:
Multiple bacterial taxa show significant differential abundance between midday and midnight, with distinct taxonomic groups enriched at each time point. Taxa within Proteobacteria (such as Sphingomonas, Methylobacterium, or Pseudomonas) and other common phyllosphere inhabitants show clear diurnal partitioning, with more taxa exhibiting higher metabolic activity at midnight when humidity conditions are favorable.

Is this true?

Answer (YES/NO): YES